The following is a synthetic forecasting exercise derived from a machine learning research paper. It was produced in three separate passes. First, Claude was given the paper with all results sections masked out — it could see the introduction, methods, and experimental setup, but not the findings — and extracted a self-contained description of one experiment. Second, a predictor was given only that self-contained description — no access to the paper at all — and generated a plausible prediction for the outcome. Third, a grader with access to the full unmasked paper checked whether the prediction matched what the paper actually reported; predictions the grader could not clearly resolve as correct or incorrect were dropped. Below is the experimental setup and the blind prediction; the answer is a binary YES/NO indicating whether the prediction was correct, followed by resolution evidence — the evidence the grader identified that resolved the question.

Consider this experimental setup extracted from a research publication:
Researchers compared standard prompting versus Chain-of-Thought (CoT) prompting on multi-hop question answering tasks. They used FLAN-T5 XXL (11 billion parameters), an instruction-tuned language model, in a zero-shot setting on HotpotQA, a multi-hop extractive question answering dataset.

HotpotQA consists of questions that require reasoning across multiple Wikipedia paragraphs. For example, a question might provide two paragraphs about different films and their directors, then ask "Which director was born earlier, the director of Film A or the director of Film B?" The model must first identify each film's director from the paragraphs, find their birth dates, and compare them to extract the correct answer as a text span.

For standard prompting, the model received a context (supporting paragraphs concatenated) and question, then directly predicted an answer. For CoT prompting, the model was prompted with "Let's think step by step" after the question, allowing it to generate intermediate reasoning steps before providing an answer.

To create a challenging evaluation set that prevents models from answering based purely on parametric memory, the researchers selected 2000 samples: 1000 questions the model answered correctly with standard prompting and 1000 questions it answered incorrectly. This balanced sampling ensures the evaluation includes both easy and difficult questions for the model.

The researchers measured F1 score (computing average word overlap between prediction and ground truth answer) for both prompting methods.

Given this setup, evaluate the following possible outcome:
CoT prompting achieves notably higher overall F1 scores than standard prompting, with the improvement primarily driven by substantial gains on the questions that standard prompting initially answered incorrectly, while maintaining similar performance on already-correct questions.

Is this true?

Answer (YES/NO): NO